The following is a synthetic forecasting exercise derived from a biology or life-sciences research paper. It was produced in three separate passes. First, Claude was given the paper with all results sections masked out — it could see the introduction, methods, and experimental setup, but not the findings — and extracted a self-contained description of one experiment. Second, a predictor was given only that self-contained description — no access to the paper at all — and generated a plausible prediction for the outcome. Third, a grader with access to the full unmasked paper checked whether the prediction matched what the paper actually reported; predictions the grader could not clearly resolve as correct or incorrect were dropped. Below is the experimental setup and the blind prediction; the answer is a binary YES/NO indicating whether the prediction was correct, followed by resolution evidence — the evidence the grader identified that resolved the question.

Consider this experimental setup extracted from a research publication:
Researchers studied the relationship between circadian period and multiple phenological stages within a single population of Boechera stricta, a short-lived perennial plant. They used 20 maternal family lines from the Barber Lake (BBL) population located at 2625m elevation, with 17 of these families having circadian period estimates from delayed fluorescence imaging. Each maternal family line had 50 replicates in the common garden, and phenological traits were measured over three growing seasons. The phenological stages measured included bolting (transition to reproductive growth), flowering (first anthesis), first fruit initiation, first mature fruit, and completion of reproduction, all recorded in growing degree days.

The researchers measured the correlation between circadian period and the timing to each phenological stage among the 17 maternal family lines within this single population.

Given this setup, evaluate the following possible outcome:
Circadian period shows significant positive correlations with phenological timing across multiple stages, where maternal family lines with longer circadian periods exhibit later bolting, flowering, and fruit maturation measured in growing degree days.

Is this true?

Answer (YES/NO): NO